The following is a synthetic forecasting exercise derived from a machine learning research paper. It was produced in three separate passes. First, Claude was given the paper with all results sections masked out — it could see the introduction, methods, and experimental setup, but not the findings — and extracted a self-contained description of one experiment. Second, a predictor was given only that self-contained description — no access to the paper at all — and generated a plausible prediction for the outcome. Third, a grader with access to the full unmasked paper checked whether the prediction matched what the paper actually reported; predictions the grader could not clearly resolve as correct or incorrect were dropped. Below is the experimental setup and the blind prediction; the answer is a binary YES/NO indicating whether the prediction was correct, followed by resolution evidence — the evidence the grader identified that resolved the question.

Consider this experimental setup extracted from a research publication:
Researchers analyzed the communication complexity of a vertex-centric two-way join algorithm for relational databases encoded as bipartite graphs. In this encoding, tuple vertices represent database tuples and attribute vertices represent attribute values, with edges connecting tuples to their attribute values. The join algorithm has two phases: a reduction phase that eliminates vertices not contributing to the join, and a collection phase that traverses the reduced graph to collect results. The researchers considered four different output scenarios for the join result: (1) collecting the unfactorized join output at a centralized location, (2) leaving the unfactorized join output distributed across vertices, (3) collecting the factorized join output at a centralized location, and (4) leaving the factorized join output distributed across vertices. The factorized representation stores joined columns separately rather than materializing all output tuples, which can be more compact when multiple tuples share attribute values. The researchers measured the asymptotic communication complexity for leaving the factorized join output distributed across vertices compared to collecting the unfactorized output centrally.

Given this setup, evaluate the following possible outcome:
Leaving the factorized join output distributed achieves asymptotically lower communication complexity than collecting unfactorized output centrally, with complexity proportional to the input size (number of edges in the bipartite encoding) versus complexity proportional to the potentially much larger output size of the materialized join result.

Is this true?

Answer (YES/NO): NO